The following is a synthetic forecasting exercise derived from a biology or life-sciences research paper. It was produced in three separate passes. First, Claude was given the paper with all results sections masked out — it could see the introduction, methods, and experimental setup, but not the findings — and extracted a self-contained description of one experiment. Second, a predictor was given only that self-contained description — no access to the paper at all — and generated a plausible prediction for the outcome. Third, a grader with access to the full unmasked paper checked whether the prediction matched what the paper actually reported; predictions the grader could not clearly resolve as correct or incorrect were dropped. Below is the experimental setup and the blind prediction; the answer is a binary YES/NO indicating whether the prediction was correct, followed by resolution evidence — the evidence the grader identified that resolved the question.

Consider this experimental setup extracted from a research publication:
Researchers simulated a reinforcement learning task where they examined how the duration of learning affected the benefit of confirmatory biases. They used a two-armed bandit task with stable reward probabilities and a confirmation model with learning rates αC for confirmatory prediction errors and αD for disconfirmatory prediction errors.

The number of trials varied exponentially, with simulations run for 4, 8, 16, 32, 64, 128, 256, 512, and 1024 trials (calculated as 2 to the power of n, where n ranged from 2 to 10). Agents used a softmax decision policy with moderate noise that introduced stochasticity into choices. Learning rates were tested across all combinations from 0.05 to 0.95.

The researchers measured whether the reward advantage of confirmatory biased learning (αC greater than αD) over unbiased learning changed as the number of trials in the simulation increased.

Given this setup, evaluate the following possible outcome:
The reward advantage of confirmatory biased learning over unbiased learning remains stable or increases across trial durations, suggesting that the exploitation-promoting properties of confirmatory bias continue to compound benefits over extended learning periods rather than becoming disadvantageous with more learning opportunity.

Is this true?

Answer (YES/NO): YES